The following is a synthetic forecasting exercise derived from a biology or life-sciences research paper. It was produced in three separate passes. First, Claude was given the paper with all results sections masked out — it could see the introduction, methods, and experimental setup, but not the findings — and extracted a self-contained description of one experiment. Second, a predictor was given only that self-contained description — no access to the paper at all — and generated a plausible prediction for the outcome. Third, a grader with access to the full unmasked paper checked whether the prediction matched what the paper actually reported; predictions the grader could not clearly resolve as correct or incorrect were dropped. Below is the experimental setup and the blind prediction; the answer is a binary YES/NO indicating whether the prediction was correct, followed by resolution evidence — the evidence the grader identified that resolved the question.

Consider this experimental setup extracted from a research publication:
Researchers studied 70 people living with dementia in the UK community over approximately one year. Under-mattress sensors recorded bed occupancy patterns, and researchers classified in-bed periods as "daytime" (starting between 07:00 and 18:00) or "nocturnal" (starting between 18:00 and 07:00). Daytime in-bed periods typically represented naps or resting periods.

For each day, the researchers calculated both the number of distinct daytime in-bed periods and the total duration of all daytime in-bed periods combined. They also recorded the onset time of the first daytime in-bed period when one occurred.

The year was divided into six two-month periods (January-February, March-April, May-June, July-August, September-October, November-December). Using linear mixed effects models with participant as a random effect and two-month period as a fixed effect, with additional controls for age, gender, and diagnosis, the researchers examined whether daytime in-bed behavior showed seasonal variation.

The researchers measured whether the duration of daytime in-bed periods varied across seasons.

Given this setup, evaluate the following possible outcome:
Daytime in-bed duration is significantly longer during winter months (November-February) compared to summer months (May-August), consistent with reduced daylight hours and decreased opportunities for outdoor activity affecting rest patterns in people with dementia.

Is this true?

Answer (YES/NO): NO